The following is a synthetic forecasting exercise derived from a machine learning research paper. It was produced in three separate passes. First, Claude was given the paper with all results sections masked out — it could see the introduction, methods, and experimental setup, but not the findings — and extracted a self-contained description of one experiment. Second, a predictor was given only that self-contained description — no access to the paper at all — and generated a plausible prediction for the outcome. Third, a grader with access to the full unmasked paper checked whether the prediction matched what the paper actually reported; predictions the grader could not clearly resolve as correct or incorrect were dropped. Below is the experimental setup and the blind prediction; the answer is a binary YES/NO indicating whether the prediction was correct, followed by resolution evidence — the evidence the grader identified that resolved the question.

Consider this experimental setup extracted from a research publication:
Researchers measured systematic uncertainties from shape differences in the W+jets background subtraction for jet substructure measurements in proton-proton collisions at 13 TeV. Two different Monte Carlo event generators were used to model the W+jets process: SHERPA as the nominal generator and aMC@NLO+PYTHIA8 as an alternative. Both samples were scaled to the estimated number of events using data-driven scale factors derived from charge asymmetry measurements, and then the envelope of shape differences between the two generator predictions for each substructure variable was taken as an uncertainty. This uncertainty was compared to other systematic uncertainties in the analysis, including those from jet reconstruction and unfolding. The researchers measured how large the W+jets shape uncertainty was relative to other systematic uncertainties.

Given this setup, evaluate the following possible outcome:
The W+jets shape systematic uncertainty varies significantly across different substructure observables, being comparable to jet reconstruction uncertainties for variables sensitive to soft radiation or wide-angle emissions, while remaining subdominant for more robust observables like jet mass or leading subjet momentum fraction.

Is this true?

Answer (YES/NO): NO